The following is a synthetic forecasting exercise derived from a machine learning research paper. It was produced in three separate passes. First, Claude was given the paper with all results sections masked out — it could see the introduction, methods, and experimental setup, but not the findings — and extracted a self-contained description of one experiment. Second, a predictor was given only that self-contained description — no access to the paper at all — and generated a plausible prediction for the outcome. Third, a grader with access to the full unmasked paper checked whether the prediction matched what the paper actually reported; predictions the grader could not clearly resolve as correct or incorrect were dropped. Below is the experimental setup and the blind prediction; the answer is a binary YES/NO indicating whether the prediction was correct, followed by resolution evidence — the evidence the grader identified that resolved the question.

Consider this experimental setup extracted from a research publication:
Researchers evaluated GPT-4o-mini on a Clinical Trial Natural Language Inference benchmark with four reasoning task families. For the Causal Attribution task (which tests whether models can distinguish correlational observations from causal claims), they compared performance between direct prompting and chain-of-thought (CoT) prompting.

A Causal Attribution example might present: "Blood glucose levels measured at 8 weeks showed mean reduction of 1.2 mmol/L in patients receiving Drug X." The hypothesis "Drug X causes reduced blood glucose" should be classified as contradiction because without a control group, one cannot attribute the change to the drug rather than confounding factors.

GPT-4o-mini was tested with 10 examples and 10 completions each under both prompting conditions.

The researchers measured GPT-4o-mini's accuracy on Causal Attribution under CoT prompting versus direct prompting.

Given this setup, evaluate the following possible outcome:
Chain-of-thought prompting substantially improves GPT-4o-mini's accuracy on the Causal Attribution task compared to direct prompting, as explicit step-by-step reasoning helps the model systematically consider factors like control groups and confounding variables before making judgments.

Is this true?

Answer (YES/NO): YES